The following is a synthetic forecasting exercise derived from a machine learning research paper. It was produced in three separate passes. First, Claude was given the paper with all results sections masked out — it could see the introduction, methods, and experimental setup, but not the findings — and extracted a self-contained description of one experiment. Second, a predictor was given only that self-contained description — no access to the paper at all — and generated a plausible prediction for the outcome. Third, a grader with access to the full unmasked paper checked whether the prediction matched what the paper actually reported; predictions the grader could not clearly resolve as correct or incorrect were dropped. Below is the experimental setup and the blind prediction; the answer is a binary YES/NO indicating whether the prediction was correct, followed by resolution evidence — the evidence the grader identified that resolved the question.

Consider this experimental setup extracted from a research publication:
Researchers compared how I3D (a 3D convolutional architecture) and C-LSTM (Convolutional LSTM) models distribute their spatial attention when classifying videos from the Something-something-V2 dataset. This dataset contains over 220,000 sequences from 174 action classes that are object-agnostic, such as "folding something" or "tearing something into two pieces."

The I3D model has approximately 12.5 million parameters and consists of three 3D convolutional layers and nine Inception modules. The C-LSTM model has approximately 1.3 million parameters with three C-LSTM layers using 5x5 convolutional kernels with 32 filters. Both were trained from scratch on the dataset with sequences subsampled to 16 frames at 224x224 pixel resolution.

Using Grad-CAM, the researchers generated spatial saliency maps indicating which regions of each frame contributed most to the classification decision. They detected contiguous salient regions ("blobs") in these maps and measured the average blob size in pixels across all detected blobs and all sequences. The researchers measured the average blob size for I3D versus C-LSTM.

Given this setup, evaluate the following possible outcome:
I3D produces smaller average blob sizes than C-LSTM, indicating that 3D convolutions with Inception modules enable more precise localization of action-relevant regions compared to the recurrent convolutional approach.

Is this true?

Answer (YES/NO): NO